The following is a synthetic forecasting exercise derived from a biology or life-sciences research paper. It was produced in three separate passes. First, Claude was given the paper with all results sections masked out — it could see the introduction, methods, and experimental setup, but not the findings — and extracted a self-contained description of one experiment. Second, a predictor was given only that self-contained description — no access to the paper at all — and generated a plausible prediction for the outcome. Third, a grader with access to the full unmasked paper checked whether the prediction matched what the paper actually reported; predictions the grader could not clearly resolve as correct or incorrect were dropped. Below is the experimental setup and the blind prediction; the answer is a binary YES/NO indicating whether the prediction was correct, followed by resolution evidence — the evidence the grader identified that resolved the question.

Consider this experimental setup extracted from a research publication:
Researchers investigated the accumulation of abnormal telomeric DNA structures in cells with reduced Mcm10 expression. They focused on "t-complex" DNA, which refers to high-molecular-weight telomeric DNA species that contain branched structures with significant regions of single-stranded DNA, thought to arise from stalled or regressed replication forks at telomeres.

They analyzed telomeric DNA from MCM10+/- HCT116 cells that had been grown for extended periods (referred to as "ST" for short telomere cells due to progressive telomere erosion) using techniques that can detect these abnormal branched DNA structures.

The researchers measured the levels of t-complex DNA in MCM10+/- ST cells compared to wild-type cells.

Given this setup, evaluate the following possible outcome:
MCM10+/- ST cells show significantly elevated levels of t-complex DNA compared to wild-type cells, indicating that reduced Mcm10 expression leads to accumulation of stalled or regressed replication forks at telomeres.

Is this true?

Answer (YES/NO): YES